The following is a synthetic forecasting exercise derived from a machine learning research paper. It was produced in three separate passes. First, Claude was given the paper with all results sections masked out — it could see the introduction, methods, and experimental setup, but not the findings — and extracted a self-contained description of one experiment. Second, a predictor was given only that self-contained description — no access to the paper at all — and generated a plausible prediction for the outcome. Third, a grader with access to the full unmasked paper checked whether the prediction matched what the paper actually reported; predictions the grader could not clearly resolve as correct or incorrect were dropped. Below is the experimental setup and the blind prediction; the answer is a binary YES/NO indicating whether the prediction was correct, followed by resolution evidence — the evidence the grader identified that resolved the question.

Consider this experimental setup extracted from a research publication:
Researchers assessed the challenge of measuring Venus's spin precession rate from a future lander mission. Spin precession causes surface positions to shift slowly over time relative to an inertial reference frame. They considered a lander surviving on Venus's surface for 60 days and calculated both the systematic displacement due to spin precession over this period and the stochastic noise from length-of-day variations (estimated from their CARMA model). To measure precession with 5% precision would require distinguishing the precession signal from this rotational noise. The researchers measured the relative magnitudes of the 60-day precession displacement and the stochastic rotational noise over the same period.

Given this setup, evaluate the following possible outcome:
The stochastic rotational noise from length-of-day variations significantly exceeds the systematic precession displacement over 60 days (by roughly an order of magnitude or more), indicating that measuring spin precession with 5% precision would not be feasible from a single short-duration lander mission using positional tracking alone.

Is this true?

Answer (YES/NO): YES